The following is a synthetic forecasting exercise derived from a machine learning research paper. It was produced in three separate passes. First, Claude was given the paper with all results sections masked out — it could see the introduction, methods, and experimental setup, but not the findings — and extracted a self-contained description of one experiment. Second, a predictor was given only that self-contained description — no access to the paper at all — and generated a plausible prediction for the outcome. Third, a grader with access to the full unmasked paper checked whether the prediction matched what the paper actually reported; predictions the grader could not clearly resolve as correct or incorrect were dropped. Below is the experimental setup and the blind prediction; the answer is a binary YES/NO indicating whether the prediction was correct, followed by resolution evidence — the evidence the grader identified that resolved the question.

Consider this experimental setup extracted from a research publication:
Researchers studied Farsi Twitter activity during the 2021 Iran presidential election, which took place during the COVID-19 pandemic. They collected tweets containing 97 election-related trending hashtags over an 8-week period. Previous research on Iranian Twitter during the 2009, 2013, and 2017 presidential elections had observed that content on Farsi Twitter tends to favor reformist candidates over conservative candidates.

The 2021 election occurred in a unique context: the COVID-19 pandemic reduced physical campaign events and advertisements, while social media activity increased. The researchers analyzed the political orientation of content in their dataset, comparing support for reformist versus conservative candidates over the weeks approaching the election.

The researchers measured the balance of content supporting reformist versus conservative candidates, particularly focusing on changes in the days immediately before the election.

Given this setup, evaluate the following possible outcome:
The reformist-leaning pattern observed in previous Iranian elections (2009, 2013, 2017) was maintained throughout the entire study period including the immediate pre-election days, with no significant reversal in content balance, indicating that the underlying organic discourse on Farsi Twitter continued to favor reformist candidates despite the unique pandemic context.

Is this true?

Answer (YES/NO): NO